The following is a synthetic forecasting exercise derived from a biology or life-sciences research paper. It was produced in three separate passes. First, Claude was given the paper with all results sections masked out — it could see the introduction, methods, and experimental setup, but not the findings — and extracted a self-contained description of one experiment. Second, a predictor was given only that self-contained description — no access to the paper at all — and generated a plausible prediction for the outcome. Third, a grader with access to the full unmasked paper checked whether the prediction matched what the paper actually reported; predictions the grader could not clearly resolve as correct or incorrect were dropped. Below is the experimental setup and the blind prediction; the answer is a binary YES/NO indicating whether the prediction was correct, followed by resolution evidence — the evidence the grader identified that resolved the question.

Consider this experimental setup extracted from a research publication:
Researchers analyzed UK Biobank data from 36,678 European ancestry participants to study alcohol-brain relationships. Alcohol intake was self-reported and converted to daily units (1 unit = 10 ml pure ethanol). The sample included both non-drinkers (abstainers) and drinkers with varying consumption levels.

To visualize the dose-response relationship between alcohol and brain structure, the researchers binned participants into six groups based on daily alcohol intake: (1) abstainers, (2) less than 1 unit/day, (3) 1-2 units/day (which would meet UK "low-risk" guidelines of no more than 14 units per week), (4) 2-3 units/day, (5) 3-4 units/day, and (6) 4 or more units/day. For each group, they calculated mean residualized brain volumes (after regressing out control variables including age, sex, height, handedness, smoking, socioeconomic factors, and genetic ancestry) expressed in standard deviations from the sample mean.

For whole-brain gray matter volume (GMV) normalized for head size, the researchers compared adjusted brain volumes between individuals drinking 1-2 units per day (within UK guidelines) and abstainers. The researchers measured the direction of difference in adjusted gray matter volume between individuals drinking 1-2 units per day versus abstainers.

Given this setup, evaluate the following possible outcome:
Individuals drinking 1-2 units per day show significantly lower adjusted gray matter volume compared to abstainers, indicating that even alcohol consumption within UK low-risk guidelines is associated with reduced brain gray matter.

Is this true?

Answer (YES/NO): YES